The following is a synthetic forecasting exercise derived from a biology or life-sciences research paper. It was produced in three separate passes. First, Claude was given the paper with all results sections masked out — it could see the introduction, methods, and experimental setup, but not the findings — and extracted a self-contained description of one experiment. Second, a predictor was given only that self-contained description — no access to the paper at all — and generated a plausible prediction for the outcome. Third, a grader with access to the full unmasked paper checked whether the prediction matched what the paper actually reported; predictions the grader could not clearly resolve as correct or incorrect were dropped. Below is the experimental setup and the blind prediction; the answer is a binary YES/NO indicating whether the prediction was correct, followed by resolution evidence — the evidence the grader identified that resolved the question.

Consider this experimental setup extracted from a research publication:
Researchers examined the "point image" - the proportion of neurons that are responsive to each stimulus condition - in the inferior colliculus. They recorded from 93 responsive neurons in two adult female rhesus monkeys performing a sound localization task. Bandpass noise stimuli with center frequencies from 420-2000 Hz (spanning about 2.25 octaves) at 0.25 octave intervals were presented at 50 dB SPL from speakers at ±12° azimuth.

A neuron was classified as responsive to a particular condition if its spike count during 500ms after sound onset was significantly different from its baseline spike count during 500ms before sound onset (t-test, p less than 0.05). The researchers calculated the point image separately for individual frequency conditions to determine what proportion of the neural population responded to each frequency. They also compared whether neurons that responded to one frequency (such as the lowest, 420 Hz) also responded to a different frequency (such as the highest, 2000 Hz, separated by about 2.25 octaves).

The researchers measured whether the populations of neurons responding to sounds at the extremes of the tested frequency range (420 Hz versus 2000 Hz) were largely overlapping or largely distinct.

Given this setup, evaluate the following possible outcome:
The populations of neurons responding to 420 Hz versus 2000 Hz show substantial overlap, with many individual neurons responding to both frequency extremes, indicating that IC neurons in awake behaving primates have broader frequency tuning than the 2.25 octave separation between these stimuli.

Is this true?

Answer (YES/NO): YES